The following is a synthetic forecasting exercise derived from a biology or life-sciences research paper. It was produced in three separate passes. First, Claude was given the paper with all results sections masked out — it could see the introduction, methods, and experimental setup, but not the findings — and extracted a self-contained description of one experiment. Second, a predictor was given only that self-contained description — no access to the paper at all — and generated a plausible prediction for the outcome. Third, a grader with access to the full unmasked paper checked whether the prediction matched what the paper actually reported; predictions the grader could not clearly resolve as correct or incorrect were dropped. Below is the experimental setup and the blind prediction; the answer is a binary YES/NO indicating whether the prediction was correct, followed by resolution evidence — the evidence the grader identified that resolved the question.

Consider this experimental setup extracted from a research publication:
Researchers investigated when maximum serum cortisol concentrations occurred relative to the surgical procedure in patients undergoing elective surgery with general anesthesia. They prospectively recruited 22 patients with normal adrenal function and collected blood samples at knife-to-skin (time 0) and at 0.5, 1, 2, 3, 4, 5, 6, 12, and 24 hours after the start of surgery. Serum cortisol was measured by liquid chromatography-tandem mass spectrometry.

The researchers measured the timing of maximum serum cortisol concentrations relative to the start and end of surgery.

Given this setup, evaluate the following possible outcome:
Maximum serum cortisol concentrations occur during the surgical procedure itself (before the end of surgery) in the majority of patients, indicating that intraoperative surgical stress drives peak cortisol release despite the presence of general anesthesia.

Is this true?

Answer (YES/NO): NO